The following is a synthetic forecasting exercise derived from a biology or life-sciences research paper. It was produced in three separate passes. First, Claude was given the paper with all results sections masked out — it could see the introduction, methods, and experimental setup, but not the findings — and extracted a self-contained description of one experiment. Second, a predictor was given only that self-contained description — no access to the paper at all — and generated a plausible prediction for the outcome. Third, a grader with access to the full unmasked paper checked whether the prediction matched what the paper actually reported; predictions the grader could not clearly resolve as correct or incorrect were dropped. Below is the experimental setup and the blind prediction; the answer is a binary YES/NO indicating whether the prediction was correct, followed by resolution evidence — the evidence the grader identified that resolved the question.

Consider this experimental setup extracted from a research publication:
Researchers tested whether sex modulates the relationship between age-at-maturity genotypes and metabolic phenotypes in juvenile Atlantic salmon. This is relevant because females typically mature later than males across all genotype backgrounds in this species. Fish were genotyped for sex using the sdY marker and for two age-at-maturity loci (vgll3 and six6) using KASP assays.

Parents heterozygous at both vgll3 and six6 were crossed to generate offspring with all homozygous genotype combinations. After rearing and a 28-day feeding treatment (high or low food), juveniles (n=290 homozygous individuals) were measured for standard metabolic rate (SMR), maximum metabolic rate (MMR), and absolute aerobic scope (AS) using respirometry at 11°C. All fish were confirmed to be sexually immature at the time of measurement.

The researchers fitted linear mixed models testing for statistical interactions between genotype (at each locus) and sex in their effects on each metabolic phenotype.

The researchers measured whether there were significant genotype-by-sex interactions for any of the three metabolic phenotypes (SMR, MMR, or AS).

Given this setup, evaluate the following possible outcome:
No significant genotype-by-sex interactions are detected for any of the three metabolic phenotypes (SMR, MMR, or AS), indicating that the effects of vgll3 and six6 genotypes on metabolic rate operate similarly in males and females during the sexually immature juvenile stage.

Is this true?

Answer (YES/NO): YES